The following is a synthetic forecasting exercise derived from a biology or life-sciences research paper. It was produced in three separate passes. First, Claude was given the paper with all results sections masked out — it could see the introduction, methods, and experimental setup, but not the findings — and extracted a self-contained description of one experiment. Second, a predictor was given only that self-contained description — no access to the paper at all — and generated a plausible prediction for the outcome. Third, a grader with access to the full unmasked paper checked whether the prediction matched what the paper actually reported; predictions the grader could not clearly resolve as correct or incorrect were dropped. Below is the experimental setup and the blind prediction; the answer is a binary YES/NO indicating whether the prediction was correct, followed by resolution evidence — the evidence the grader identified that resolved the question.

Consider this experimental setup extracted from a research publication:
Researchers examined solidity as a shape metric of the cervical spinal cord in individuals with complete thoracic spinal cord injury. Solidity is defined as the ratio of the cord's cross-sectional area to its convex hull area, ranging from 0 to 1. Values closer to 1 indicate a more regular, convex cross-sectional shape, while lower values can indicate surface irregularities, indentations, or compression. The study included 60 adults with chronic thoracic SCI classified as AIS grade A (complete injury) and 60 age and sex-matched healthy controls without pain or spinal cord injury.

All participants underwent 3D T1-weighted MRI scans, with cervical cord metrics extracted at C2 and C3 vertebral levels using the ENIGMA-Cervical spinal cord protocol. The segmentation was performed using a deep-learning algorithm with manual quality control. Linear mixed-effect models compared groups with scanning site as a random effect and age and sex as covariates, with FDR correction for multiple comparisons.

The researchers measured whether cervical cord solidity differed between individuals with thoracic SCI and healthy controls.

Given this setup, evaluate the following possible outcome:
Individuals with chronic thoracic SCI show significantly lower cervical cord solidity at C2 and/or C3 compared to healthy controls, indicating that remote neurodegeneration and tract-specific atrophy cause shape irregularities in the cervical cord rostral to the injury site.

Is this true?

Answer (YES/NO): NO